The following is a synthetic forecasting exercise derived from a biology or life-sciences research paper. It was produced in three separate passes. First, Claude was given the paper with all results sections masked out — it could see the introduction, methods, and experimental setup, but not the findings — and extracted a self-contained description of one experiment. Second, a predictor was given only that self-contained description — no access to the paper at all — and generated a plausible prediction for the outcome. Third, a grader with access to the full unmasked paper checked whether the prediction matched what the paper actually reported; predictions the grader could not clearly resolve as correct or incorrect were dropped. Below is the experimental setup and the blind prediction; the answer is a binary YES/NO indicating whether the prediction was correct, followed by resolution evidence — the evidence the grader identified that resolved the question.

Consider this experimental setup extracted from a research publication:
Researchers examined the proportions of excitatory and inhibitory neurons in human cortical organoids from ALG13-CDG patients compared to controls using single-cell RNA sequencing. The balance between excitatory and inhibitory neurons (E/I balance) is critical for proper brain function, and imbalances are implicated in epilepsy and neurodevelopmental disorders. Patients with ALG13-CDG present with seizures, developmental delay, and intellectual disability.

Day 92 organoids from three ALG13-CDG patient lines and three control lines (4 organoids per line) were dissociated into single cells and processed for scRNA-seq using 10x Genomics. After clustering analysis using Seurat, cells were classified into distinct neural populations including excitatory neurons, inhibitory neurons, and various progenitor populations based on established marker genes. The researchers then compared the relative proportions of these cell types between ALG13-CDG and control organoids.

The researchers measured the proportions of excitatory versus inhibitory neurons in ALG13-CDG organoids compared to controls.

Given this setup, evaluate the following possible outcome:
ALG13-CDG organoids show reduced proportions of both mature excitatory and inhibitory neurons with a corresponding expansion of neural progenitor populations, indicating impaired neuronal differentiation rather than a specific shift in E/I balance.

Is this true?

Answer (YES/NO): NO